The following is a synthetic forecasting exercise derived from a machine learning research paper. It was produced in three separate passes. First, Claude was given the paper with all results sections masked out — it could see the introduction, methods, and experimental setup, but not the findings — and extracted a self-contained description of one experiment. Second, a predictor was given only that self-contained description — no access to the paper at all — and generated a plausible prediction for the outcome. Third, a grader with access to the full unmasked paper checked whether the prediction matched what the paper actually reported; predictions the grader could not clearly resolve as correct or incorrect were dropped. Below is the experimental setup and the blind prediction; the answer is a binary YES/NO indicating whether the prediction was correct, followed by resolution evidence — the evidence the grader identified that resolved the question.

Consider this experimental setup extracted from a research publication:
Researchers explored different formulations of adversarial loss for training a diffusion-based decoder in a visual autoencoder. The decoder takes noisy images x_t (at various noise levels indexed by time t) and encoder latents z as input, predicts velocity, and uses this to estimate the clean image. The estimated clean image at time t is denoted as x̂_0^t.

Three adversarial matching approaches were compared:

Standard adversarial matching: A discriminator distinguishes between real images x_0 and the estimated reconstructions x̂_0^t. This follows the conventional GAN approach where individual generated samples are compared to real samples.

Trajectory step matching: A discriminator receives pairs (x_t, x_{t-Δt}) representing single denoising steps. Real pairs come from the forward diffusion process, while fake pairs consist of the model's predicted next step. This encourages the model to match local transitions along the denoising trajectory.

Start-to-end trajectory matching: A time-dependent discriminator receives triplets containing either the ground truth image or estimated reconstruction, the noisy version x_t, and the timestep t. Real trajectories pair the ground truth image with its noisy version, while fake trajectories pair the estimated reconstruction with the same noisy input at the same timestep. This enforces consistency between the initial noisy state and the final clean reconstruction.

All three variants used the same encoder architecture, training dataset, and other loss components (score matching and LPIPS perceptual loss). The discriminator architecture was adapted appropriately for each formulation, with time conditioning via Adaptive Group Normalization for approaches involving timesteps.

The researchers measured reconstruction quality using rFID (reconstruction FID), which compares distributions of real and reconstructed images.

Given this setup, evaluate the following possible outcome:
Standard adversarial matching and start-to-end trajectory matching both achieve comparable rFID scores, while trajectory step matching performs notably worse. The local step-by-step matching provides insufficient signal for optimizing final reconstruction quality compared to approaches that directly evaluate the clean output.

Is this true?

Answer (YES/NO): NO